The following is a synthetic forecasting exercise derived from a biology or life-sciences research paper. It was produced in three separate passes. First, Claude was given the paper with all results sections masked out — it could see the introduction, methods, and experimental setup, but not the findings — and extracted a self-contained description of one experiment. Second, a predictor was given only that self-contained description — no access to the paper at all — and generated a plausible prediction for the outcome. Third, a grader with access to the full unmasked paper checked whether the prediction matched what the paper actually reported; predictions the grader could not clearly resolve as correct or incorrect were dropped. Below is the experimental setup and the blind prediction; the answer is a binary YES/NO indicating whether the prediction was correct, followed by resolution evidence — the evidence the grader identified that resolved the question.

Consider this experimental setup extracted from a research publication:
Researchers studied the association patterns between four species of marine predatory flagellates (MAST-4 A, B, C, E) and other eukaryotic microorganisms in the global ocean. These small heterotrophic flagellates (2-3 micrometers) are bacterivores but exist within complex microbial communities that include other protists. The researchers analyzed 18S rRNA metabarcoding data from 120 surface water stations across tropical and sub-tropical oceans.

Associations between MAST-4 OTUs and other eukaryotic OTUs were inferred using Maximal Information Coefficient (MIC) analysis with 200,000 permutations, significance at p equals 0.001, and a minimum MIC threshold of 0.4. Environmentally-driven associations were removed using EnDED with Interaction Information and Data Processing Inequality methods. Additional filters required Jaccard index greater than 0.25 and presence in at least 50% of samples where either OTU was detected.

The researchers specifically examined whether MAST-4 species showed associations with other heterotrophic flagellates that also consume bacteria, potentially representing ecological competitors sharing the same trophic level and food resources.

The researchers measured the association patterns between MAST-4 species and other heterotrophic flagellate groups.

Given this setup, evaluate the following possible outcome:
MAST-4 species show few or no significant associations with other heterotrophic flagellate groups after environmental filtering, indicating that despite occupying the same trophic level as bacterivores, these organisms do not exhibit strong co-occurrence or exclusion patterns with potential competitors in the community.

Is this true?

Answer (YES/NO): NO